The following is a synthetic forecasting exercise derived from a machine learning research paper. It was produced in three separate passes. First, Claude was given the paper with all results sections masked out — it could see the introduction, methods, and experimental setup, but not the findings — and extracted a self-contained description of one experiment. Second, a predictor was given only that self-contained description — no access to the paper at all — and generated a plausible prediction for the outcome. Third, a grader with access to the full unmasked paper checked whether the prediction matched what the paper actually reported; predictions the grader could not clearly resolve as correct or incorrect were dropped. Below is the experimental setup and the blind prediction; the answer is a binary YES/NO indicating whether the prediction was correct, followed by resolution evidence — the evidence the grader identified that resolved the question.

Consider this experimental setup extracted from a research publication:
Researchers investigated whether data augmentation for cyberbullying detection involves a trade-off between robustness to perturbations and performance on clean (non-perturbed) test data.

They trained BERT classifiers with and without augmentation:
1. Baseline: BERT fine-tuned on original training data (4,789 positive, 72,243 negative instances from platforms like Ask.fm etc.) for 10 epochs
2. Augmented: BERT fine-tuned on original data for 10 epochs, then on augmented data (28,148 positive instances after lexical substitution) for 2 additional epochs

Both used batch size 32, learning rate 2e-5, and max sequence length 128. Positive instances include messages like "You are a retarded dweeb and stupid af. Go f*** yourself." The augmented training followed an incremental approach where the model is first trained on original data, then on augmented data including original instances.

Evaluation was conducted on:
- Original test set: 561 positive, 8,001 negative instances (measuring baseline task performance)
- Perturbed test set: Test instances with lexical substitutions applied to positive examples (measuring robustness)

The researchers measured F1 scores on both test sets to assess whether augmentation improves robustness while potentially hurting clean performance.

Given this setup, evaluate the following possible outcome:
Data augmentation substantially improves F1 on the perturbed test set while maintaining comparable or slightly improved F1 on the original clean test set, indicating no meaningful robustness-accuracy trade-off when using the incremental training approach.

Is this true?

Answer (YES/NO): NO